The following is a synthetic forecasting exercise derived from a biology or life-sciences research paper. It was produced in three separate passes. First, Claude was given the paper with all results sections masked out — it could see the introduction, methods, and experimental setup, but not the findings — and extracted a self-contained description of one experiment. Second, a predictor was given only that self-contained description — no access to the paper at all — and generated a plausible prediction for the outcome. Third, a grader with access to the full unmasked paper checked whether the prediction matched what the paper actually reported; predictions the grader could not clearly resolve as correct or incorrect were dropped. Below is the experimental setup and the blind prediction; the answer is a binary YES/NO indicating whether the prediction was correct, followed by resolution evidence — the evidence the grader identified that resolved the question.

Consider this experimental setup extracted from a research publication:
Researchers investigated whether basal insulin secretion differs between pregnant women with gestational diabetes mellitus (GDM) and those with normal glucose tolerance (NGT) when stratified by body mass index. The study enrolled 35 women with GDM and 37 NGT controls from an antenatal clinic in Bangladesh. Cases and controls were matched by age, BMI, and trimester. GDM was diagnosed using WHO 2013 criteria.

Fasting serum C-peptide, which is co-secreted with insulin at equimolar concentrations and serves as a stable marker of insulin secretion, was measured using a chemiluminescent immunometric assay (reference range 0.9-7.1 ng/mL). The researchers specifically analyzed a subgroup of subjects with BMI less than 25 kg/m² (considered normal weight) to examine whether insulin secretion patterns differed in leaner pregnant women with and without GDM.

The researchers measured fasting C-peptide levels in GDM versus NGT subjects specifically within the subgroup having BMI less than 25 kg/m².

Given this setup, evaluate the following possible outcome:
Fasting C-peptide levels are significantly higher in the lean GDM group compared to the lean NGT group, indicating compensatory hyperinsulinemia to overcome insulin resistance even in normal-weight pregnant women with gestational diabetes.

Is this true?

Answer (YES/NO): NO